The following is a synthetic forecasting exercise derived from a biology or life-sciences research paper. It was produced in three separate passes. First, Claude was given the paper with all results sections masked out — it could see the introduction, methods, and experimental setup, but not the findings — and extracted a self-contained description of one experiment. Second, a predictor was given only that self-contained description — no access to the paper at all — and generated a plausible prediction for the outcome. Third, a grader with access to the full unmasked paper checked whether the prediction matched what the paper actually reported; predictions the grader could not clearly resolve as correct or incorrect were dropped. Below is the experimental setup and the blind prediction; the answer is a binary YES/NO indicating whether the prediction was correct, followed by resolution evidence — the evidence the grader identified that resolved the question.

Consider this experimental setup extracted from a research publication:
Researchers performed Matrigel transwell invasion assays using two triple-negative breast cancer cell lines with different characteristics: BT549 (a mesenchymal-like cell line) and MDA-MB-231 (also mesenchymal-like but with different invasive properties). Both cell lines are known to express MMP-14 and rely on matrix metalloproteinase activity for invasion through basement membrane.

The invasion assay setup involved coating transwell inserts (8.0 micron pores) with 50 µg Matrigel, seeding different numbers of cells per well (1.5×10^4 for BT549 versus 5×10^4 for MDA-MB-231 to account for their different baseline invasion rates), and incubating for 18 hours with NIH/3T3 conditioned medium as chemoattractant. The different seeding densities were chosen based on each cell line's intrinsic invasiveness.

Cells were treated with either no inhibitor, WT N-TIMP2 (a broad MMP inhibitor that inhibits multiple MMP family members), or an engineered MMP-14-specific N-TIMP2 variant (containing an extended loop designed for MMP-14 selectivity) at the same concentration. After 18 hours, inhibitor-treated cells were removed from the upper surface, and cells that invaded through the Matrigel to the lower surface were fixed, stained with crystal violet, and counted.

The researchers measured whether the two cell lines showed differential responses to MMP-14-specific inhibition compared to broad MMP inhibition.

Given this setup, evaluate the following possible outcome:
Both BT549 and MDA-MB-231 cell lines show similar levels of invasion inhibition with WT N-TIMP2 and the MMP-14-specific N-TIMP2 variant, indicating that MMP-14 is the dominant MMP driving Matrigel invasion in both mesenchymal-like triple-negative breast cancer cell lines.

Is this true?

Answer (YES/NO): NO